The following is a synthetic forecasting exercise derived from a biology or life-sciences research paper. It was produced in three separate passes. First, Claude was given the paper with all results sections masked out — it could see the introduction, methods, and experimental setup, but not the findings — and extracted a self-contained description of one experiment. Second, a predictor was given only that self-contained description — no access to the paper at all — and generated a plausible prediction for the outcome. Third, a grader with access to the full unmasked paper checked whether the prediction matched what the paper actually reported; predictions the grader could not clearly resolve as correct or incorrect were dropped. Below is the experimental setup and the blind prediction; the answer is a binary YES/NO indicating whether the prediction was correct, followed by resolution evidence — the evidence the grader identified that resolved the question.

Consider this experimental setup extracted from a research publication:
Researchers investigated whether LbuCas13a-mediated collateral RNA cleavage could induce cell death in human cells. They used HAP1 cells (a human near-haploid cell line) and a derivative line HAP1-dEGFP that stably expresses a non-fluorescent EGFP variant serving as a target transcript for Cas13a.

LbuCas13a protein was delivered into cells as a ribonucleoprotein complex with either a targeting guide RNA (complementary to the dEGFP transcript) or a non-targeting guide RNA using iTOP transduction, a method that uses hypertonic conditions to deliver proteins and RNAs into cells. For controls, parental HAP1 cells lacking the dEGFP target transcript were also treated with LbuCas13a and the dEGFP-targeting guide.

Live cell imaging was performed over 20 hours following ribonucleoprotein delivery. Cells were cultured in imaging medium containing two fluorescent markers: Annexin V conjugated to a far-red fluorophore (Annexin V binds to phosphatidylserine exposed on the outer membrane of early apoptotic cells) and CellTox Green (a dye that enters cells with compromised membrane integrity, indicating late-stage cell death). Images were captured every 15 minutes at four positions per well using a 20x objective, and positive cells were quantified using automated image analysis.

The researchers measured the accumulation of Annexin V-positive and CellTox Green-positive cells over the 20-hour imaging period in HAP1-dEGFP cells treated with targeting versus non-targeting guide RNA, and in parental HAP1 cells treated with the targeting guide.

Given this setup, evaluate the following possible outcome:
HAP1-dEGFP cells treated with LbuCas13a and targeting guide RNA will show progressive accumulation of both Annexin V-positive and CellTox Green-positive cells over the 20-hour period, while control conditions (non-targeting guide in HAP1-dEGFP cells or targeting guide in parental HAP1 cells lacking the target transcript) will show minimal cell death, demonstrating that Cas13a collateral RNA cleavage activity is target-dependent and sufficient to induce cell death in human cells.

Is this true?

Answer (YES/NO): YES